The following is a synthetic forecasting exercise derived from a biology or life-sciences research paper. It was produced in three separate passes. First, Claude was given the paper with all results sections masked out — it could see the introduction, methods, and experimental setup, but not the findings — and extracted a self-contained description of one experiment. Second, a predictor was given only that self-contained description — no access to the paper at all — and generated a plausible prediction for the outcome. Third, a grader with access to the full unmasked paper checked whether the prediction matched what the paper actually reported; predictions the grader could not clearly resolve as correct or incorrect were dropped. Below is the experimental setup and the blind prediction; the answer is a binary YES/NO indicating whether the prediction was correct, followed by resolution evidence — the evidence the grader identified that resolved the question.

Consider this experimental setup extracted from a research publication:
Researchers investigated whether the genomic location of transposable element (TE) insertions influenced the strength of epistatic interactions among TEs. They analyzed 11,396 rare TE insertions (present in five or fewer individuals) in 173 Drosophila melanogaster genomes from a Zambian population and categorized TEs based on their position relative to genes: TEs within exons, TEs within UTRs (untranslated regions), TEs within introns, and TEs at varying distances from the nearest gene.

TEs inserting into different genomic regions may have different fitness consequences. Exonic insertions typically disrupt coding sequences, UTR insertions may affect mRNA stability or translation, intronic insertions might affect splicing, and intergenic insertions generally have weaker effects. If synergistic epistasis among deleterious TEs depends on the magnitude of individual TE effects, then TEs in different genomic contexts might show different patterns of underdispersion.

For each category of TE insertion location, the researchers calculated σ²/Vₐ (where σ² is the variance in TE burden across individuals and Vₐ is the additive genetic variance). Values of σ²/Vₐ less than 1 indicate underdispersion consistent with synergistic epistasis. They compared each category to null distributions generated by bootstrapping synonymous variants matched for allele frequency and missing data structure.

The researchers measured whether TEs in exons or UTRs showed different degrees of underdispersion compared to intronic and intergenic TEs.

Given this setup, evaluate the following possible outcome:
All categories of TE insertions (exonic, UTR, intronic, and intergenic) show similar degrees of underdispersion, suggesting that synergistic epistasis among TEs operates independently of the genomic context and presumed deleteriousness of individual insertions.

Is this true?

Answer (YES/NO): NO